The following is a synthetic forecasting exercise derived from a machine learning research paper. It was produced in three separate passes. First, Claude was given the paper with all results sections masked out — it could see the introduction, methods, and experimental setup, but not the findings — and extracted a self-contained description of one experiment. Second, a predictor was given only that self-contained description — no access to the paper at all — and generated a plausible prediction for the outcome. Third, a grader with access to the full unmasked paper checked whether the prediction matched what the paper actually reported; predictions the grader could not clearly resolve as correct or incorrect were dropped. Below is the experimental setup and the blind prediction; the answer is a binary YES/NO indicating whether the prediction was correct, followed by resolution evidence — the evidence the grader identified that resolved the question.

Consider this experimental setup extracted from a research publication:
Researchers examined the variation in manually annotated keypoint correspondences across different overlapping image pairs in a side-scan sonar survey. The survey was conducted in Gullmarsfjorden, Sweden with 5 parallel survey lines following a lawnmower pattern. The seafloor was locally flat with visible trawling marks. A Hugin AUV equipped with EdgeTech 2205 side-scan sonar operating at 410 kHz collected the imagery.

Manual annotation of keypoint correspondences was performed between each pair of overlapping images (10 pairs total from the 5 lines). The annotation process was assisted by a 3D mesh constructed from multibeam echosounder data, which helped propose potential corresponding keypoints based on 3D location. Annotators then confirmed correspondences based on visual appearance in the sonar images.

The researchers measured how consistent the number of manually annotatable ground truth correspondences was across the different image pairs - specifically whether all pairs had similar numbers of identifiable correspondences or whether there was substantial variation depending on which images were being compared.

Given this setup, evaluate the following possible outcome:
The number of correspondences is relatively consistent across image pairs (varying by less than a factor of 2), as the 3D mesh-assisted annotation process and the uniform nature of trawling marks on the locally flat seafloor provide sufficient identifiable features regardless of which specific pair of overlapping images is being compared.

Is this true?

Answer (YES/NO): YES